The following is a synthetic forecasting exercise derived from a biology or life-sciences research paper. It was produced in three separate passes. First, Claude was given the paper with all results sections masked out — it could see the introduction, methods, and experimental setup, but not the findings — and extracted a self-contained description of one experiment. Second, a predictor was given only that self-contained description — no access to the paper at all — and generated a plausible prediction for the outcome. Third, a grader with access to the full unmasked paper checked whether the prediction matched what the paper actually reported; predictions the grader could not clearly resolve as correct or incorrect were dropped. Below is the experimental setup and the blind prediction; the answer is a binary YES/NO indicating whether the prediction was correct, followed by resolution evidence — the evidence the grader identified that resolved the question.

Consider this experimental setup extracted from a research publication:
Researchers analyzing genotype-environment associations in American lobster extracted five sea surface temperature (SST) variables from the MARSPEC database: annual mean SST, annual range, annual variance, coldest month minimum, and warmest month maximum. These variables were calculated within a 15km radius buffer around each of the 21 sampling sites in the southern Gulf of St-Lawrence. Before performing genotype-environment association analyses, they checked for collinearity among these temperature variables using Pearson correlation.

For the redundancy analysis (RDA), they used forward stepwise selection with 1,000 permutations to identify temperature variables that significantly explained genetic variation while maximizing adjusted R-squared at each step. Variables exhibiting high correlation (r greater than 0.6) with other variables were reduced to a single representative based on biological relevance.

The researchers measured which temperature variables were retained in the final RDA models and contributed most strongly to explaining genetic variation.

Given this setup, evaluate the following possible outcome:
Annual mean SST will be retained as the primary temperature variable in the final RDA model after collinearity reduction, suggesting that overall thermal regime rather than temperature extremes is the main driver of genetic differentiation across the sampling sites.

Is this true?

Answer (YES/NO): NO